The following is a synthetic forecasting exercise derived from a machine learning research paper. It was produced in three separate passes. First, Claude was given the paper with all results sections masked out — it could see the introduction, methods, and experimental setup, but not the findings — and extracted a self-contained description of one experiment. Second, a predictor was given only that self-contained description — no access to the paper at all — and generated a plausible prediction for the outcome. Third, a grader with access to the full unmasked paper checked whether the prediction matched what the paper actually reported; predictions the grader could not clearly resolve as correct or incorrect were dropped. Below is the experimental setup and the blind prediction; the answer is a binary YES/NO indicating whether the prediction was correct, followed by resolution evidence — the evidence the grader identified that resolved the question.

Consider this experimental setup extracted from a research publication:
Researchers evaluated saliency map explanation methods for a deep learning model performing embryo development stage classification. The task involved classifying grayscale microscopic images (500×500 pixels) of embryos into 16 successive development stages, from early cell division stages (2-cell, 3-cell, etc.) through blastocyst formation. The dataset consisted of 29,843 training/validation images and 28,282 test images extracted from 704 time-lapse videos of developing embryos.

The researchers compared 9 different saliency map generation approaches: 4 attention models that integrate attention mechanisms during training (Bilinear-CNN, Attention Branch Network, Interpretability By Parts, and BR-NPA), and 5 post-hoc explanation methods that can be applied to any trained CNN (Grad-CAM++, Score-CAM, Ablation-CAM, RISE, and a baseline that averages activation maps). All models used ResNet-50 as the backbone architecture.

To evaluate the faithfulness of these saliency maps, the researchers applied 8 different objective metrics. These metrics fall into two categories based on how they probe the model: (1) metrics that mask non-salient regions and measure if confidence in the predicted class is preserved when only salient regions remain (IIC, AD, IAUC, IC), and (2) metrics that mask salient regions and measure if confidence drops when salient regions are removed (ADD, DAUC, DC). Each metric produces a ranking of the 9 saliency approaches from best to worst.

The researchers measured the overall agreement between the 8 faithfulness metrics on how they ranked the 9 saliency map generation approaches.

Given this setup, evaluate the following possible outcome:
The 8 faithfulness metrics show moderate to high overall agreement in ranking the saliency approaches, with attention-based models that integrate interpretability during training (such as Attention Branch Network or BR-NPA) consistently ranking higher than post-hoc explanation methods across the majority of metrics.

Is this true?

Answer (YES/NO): NO